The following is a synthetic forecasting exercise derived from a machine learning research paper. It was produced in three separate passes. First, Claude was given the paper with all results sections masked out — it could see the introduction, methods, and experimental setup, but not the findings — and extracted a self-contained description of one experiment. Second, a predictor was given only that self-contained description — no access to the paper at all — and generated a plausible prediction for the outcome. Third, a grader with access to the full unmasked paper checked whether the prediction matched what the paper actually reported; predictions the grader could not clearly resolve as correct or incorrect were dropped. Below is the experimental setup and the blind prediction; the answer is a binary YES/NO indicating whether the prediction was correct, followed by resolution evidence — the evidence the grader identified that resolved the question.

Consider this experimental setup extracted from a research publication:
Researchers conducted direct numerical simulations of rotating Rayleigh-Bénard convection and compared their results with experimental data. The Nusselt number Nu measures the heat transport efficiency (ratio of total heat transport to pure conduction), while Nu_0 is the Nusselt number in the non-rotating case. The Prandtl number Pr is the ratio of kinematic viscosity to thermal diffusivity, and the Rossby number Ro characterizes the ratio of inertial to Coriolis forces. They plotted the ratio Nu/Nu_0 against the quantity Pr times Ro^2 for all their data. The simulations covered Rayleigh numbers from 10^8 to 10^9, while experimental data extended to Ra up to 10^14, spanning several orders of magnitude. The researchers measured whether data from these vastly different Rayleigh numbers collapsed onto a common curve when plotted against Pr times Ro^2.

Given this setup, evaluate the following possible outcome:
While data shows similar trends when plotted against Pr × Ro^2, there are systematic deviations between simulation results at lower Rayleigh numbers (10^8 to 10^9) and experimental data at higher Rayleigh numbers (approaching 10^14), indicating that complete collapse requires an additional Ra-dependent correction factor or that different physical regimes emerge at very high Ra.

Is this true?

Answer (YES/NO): NO